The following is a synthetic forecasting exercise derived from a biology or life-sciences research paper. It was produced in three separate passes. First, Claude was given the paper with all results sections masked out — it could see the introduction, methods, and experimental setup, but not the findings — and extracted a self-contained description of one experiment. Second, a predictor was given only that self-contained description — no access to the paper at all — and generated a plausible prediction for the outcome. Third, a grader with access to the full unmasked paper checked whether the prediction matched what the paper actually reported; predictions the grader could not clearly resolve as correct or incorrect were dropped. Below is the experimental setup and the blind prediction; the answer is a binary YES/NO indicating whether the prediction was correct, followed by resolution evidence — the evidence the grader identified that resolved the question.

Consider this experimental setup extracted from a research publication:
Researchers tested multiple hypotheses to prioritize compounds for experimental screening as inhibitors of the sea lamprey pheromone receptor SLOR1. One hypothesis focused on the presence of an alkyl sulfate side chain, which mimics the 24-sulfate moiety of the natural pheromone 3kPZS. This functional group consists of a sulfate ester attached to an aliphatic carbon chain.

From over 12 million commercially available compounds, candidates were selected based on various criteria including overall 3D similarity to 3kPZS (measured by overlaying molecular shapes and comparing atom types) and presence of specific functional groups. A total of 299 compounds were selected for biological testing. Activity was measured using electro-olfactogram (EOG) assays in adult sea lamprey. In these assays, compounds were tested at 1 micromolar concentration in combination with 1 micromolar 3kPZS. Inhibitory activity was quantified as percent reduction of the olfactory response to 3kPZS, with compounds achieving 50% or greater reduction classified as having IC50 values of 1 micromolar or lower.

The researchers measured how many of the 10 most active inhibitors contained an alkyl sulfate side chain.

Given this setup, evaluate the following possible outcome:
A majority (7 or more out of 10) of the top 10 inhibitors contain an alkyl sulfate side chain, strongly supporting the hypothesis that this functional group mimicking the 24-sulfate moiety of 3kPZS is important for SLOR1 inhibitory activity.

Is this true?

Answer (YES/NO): NO